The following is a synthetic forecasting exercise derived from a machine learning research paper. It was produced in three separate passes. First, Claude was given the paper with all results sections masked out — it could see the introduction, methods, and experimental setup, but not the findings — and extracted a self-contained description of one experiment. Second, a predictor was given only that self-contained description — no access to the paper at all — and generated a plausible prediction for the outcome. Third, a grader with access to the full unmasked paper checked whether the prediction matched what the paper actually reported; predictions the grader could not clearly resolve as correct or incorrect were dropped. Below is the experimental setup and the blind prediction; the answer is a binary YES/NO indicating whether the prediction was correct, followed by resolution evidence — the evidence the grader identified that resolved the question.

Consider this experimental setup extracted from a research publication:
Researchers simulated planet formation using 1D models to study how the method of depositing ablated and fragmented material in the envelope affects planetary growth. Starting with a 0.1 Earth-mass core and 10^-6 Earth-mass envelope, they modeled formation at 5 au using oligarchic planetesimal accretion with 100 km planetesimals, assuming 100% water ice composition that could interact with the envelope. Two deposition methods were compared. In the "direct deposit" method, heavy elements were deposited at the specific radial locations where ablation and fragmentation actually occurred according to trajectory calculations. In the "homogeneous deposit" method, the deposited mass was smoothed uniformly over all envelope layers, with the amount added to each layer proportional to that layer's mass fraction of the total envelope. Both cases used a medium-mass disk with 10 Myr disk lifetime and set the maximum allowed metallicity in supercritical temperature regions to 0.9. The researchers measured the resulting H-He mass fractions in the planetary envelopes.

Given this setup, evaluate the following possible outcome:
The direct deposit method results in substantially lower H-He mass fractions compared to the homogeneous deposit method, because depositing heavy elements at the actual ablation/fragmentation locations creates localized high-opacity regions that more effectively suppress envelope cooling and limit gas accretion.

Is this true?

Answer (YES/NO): NO